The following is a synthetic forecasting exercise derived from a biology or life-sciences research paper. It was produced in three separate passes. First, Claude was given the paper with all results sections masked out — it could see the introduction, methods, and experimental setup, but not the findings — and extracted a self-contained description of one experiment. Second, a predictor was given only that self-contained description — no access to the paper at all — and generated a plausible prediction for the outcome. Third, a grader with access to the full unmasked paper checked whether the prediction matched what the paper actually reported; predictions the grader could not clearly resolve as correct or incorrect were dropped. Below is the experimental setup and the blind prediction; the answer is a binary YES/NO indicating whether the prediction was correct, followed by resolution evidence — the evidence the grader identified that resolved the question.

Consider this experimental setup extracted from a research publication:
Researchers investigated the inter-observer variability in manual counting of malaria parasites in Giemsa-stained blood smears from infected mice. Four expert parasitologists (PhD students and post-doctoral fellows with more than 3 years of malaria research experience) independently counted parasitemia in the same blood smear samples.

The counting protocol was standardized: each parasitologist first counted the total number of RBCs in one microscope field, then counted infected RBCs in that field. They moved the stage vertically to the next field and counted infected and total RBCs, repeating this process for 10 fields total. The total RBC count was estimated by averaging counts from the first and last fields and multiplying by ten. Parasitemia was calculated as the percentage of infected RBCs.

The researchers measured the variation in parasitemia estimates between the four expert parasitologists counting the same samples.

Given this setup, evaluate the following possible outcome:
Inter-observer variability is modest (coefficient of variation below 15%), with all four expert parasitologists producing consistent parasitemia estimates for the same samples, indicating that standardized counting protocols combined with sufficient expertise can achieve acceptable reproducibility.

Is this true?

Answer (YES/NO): NO